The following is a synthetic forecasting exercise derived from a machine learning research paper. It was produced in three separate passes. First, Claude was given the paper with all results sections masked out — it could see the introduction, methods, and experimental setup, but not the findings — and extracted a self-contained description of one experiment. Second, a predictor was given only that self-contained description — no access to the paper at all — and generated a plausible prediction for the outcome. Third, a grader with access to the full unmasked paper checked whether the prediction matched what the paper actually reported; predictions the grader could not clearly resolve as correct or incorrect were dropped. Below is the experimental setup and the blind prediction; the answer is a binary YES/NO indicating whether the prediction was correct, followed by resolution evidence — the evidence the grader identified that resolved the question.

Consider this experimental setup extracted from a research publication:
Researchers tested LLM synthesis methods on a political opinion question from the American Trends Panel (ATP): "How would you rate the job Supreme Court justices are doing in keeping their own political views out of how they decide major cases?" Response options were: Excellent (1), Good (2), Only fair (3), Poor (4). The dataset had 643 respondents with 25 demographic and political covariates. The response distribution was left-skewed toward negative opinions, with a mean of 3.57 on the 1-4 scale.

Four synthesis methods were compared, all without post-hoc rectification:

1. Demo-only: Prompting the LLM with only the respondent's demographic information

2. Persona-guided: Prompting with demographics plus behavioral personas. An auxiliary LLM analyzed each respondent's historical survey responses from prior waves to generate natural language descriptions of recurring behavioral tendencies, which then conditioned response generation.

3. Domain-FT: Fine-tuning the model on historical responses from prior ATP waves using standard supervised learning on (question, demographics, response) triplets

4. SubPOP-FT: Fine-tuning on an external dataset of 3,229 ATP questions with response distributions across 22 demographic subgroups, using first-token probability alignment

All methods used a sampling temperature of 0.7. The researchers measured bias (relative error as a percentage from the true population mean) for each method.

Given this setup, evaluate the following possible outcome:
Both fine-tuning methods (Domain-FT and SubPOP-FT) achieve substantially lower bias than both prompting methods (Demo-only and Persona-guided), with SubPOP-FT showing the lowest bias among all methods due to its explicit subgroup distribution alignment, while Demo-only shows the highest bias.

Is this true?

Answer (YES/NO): NO